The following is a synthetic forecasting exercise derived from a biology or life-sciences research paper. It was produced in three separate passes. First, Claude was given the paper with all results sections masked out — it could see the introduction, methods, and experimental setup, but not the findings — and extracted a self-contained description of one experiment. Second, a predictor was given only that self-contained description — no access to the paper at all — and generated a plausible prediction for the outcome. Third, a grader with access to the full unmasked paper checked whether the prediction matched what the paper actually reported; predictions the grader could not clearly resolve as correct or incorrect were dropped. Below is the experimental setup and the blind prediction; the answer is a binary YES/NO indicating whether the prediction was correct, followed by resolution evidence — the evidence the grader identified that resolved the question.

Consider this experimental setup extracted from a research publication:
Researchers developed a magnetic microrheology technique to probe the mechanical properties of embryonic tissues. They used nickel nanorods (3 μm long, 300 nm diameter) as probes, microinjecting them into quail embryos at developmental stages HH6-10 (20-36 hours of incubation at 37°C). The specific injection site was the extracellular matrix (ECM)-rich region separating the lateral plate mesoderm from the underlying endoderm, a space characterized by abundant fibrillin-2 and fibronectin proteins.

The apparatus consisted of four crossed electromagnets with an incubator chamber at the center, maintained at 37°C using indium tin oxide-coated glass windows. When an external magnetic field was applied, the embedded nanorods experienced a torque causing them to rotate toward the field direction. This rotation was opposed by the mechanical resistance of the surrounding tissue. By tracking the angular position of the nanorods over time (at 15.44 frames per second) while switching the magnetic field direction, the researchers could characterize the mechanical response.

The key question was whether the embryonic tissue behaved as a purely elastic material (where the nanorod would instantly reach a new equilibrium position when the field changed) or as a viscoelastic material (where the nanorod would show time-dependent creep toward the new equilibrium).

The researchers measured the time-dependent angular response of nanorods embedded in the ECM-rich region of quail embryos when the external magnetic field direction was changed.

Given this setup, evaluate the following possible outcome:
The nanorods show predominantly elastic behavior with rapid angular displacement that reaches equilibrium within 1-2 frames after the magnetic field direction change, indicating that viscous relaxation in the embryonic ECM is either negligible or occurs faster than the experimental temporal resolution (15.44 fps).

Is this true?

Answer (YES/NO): NO